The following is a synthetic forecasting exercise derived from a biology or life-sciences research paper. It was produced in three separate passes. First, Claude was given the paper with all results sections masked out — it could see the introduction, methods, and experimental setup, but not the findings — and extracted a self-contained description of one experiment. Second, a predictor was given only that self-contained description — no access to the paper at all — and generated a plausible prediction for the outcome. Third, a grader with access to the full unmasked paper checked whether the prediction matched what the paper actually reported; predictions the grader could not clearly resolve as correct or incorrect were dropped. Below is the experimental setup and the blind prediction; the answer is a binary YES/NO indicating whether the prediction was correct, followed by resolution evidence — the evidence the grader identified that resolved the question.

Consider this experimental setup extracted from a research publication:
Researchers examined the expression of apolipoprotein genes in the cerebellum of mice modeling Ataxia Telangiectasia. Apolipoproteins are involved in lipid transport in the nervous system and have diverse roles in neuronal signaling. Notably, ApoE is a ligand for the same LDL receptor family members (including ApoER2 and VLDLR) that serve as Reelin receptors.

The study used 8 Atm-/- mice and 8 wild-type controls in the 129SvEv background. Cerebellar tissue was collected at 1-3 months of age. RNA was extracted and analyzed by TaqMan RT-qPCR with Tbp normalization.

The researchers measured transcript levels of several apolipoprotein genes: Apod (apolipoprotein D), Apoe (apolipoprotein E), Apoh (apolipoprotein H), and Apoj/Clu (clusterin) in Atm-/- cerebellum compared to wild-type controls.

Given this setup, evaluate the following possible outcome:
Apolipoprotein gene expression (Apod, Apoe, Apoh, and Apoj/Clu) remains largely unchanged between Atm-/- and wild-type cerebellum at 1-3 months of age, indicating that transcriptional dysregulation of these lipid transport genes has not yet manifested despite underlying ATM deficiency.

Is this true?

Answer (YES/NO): NO